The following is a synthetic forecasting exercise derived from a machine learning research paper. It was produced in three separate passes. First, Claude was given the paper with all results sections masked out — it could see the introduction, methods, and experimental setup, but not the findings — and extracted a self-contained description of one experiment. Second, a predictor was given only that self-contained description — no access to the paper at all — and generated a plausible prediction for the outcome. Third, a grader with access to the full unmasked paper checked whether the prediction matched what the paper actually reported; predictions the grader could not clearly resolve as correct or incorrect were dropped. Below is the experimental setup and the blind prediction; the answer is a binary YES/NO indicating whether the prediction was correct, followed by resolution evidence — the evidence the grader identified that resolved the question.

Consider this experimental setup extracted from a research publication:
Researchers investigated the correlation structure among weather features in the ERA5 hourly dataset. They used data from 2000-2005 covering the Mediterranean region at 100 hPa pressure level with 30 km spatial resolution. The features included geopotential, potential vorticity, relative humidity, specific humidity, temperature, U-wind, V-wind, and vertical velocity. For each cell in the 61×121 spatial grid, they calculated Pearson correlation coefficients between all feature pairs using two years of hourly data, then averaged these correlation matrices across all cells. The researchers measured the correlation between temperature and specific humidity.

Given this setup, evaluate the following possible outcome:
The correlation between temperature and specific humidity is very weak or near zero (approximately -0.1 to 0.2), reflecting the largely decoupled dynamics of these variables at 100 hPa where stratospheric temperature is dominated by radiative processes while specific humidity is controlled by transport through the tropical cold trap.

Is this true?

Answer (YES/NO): NO